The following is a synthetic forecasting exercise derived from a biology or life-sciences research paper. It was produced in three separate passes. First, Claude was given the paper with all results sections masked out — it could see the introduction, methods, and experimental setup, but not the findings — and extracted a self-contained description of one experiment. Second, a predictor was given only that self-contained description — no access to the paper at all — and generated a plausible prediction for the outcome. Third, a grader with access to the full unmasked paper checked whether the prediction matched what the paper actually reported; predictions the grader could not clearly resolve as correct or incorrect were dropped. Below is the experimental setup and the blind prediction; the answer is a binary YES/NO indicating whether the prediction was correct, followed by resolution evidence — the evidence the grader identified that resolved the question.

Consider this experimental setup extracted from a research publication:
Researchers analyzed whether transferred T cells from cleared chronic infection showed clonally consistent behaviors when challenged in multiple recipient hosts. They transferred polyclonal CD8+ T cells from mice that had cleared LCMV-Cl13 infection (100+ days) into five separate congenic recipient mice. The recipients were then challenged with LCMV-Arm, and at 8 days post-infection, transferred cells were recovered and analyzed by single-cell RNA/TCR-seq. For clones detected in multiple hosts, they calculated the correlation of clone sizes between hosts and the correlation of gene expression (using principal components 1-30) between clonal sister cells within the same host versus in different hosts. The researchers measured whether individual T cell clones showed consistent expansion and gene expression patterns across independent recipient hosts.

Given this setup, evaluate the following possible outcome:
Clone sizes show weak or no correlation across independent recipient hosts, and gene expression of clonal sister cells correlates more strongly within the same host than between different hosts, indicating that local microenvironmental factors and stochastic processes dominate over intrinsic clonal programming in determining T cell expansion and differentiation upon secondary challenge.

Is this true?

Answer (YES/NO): NO